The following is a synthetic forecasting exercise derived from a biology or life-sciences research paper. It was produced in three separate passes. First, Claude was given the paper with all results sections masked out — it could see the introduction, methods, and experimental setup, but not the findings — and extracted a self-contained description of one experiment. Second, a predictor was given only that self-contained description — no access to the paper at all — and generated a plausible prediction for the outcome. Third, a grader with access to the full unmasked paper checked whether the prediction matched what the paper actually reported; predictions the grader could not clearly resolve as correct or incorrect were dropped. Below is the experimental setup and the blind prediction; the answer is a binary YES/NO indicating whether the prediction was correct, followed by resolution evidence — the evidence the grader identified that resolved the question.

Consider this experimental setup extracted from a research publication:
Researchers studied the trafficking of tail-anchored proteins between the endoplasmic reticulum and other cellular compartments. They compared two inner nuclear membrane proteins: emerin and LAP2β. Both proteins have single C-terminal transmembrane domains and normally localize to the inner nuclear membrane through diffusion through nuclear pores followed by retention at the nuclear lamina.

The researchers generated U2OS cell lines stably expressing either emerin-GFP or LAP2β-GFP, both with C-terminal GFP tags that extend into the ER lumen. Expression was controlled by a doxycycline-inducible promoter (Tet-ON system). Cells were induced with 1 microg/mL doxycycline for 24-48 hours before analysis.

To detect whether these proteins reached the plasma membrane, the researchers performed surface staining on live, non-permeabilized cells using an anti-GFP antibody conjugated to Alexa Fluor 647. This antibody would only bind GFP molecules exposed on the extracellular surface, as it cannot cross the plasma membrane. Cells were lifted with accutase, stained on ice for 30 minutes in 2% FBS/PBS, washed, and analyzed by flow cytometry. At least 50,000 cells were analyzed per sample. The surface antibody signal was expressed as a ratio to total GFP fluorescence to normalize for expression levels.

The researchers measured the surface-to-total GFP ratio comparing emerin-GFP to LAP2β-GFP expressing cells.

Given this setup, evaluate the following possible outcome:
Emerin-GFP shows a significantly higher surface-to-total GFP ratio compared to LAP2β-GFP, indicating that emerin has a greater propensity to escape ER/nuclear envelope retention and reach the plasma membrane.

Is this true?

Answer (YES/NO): YES